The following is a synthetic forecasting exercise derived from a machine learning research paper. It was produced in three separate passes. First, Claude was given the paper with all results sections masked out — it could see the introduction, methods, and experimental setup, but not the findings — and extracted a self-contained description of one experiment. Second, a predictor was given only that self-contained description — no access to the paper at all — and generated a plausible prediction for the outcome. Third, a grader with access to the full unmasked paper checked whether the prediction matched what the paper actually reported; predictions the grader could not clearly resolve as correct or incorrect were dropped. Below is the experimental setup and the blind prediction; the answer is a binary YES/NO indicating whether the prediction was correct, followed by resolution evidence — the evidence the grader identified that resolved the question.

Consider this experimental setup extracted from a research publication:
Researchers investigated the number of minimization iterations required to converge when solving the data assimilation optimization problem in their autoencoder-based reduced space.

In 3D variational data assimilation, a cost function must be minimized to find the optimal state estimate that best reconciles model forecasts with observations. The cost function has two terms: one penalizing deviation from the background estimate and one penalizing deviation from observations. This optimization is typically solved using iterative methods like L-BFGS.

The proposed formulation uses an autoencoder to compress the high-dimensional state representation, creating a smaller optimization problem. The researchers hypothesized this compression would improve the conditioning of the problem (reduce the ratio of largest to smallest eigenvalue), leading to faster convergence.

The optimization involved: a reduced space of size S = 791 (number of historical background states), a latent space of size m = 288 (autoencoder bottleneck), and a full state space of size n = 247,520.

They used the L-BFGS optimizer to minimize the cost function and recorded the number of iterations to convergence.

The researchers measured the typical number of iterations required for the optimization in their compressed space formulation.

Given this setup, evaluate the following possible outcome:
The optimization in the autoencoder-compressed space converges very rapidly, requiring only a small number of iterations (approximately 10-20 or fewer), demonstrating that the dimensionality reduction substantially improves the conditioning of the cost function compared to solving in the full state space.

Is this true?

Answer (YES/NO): YES